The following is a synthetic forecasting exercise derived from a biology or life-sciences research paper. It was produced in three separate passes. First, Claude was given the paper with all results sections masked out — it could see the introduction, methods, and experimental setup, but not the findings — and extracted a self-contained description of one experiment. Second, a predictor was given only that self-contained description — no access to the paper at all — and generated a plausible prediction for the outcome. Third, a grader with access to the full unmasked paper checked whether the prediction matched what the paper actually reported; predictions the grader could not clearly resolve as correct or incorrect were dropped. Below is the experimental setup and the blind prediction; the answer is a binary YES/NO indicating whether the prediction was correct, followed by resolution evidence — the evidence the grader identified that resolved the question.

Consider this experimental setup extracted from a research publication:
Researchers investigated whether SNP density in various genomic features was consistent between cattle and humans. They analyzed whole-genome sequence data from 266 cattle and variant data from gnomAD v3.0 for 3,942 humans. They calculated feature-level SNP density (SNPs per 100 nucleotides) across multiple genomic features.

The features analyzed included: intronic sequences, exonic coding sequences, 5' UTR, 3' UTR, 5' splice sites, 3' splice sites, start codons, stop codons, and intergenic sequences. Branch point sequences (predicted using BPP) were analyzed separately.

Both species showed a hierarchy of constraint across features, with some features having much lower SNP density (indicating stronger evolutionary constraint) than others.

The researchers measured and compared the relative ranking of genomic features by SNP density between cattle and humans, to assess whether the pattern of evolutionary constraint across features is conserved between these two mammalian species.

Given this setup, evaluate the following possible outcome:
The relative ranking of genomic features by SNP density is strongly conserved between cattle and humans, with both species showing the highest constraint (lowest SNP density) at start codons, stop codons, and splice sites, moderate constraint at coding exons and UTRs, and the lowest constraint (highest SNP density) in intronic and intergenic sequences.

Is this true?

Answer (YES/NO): NO